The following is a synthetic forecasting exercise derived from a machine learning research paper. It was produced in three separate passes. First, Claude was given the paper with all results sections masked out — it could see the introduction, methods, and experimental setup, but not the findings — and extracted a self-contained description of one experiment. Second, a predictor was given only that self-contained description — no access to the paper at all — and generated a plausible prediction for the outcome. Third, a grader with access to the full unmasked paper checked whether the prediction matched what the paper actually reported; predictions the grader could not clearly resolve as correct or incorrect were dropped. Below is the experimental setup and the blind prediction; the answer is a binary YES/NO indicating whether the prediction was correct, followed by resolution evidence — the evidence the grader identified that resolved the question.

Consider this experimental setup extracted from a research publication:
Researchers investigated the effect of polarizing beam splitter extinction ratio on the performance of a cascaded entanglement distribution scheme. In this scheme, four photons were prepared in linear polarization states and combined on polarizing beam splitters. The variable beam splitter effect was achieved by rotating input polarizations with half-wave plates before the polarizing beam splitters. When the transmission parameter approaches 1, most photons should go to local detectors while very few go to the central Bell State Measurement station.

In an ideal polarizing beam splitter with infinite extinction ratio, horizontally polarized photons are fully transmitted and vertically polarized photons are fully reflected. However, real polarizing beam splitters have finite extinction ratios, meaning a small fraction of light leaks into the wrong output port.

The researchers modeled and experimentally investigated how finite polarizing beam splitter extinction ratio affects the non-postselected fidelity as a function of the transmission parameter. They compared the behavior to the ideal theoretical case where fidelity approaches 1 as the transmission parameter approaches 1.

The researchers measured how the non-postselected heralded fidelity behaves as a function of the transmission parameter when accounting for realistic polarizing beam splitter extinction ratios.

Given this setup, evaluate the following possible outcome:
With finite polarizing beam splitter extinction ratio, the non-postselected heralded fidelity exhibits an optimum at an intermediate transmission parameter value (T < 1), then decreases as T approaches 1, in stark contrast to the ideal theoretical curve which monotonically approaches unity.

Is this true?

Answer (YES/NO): YES